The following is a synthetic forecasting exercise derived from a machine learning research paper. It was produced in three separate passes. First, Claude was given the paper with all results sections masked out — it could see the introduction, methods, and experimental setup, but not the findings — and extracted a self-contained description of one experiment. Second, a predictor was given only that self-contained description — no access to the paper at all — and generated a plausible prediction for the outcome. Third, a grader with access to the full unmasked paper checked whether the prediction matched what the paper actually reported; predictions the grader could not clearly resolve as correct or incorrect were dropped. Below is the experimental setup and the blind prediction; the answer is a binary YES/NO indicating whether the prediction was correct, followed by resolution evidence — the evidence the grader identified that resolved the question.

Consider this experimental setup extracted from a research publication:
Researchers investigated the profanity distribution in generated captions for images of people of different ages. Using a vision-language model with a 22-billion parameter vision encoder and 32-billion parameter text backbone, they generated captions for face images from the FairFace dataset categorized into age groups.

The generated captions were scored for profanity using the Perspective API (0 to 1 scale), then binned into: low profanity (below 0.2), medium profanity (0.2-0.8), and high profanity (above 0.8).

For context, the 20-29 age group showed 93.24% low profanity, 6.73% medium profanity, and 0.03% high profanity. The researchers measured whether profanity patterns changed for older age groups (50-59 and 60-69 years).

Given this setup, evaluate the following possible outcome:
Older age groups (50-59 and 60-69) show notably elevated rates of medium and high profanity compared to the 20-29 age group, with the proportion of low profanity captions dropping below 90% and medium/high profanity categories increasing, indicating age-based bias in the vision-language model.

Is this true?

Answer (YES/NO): NO